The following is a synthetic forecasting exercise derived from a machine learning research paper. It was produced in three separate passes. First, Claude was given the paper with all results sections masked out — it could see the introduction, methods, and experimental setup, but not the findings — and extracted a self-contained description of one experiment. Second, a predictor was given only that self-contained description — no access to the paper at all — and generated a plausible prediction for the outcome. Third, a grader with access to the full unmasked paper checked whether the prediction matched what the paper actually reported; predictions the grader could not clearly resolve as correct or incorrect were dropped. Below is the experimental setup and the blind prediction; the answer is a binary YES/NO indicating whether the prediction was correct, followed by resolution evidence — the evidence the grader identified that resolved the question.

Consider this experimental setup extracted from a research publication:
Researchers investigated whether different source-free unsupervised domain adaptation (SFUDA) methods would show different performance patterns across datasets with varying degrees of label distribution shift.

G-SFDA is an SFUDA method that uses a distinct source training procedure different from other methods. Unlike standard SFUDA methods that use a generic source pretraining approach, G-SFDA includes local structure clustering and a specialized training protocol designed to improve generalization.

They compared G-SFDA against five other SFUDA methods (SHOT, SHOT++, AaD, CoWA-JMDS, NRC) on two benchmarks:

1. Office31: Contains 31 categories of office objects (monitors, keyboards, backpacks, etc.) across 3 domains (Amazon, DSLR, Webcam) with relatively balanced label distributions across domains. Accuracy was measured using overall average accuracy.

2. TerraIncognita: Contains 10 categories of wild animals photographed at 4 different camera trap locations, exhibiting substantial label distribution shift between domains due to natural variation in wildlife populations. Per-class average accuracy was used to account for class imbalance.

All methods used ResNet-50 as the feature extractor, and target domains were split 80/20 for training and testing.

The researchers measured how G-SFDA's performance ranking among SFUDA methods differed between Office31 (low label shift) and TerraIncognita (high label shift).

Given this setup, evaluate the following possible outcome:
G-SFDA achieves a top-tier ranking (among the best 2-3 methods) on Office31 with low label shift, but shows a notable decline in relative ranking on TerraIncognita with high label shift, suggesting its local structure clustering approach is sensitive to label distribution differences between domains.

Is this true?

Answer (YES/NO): NO